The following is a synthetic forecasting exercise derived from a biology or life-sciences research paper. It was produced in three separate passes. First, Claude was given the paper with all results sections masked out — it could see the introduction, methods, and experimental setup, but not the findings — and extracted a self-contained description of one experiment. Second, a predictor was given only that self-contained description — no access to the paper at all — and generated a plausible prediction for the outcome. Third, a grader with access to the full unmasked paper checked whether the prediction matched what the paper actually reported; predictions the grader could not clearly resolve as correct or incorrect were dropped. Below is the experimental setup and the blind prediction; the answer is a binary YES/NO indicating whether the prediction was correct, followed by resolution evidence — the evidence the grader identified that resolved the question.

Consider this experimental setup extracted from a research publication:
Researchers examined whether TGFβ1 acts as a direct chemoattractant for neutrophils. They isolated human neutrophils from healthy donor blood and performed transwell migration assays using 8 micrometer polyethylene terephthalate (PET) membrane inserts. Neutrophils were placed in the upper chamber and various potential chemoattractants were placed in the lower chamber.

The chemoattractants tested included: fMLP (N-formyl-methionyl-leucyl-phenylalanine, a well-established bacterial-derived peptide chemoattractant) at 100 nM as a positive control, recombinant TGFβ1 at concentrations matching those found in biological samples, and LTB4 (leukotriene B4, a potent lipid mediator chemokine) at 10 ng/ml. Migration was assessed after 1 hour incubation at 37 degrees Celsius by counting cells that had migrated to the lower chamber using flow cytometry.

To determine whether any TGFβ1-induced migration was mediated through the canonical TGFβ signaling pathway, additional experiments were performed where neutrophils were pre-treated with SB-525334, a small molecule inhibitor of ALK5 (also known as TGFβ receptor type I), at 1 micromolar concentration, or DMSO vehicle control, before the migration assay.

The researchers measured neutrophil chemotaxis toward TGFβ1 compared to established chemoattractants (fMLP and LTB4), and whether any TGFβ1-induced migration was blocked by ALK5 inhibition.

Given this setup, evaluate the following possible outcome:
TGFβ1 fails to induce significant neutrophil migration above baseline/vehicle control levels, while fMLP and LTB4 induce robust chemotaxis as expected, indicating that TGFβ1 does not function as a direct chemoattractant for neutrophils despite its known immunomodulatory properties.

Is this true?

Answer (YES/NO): NO